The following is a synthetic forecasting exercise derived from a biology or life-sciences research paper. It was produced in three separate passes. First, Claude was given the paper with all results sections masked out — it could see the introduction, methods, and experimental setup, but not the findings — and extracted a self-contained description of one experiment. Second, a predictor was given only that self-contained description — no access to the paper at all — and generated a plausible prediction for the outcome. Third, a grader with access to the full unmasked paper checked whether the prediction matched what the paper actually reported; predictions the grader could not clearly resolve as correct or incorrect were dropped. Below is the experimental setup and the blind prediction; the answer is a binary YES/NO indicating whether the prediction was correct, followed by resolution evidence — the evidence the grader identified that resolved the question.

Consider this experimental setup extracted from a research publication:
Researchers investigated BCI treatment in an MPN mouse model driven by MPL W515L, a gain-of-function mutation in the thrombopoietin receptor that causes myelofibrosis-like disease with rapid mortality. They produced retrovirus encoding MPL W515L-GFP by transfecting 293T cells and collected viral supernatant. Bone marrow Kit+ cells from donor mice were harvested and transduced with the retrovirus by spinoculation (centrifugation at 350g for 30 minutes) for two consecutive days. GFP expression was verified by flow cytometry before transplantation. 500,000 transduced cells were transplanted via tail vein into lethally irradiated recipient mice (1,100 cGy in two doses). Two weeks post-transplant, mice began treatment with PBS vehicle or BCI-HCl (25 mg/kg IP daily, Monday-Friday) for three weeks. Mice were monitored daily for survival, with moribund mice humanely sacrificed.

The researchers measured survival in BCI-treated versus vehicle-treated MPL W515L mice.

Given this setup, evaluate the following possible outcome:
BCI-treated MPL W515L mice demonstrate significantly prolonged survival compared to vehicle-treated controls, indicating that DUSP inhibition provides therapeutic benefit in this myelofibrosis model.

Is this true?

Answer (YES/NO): YES